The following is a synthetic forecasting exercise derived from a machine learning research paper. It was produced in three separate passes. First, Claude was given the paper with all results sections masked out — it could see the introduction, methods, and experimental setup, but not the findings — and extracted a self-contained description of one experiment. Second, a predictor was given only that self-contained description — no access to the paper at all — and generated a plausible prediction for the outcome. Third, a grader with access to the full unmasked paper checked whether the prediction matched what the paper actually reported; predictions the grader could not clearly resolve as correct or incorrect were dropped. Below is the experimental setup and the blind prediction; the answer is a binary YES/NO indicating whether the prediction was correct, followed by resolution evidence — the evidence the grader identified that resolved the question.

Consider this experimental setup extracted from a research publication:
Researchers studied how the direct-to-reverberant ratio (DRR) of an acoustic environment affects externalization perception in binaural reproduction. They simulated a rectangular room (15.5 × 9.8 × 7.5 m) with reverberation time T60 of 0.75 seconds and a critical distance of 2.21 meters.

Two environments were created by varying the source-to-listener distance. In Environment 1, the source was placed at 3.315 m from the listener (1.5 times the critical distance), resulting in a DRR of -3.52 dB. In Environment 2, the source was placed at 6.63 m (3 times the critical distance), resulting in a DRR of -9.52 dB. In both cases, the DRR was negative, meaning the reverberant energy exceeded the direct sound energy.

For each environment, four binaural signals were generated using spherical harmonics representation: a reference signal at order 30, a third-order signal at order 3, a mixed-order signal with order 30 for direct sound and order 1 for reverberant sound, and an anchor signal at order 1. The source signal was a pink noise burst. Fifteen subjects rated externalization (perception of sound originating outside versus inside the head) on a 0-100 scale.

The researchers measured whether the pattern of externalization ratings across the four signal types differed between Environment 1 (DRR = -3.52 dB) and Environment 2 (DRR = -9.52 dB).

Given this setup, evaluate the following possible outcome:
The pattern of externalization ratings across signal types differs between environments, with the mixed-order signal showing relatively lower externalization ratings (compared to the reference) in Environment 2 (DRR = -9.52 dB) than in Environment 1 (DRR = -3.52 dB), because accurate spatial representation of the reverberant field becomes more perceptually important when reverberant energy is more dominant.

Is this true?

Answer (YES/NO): NO